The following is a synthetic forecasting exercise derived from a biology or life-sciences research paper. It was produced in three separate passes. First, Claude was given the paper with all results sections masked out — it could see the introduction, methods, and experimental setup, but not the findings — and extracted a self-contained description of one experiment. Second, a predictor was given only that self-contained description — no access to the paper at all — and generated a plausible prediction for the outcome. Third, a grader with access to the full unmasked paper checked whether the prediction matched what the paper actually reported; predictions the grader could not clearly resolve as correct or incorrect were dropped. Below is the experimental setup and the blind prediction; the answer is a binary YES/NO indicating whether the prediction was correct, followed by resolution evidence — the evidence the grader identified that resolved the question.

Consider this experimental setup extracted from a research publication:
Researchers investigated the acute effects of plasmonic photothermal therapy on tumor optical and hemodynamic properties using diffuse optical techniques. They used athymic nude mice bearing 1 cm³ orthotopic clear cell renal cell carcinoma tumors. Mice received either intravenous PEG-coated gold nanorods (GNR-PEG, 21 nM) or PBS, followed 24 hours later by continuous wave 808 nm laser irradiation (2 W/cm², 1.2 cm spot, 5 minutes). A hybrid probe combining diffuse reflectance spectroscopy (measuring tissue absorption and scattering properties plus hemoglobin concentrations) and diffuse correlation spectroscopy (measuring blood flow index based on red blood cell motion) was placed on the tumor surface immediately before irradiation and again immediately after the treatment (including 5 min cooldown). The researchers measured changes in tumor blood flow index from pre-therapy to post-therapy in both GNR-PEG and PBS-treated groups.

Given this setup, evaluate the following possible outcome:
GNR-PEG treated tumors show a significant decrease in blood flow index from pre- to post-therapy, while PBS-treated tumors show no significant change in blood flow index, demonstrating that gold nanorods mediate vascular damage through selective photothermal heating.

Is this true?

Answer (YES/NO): NO